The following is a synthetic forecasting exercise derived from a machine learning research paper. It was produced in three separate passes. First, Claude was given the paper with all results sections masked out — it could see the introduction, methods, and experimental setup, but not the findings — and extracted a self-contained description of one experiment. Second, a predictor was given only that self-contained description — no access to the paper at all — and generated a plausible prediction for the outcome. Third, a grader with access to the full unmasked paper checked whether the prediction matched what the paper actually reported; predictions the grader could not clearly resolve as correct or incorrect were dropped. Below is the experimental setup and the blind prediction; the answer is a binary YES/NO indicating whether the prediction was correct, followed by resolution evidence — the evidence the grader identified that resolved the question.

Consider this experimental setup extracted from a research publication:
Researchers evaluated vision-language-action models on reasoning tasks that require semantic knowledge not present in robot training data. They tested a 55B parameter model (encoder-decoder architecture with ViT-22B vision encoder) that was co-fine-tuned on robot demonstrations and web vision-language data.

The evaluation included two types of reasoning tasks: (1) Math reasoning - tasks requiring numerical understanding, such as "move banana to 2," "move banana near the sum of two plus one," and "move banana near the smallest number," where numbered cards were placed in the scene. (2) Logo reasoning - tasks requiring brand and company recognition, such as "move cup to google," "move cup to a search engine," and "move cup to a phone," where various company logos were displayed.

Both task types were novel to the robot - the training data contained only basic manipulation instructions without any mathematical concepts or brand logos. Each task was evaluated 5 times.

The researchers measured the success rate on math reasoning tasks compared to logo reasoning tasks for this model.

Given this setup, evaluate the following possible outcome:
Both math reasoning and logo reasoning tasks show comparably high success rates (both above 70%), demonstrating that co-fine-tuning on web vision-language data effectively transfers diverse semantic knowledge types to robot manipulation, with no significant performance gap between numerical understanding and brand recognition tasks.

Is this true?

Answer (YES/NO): NO